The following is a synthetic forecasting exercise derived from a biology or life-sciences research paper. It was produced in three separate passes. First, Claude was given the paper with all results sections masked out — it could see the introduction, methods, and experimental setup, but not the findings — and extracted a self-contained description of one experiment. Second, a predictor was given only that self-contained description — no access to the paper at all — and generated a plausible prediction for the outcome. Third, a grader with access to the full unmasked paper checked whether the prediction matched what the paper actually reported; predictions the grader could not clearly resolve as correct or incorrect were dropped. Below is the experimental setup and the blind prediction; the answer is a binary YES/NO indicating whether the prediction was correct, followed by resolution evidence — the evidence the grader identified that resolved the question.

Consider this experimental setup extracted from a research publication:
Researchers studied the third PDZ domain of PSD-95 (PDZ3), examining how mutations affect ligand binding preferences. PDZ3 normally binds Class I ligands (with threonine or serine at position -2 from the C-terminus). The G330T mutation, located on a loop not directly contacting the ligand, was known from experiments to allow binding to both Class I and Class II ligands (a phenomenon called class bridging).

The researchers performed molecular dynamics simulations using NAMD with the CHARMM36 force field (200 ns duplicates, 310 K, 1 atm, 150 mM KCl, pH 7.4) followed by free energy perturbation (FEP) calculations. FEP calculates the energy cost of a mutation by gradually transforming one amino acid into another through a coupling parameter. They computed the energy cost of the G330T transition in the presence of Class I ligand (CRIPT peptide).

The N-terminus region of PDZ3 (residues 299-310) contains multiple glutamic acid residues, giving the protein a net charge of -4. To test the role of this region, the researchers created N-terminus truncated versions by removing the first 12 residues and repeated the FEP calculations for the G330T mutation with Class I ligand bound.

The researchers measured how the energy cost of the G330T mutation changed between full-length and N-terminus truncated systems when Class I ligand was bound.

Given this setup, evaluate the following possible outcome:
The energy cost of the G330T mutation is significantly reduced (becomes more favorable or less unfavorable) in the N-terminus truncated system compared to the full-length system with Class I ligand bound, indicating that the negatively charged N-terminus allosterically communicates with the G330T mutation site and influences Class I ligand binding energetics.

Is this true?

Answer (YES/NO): NO